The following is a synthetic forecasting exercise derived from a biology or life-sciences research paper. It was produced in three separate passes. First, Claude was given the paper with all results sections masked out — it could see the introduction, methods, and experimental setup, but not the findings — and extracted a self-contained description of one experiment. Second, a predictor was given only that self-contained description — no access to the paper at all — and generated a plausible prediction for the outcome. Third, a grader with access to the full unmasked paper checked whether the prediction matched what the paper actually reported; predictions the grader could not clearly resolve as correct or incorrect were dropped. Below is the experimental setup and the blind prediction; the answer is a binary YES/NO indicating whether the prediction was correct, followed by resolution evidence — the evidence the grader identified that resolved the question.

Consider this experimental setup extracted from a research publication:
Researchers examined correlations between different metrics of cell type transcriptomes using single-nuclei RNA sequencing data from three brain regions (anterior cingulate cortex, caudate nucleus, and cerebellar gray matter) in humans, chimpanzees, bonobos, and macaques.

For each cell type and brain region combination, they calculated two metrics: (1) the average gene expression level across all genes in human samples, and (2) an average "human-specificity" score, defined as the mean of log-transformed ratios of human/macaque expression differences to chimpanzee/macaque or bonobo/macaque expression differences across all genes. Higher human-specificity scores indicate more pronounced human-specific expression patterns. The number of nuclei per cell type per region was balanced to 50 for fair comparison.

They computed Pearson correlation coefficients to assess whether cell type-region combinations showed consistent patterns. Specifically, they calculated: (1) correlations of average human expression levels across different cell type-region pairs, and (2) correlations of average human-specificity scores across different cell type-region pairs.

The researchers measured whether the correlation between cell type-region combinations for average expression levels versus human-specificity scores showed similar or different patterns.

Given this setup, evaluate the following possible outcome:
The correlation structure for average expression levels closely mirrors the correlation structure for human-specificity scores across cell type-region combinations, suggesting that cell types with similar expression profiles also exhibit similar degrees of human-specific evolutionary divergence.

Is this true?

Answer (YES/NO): NO